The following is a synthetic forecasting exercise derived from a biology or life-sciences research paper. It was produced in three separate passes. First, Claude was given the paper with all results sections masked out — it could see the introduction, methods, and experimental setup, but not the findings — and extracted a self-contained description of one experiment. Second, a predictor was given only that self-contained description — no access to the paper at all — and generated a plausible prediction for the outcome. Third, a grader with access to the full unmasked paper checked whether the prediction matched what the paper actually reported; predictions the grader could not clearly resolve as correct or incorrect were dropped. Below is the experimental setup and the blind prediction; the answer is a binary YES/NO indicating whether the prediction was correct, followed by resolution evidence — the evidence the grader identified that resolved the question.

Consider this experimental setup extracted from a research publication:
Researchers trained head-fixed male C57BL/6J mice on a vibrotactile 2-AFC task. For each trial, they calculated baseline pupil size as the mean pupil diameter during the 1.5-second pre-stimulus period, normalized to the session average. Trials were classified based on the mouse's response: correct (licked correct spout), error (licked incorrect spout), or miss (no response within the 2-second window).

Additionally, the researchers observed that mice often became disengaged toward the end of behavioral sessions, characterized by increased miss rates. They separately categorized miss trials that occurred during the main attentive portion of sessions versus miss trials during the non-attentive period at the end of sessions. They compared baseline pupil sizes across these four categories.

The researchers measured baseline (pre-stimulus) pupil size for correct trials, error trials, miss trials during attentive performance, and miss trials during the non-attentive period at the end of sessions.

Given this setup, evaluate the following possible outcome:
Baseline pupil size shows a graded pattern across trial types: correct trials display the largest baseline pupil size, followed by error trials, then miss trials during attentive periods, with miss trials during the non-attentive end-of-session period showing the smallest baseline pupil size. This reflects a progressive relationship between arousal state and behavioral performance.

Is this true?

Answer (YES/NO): NO